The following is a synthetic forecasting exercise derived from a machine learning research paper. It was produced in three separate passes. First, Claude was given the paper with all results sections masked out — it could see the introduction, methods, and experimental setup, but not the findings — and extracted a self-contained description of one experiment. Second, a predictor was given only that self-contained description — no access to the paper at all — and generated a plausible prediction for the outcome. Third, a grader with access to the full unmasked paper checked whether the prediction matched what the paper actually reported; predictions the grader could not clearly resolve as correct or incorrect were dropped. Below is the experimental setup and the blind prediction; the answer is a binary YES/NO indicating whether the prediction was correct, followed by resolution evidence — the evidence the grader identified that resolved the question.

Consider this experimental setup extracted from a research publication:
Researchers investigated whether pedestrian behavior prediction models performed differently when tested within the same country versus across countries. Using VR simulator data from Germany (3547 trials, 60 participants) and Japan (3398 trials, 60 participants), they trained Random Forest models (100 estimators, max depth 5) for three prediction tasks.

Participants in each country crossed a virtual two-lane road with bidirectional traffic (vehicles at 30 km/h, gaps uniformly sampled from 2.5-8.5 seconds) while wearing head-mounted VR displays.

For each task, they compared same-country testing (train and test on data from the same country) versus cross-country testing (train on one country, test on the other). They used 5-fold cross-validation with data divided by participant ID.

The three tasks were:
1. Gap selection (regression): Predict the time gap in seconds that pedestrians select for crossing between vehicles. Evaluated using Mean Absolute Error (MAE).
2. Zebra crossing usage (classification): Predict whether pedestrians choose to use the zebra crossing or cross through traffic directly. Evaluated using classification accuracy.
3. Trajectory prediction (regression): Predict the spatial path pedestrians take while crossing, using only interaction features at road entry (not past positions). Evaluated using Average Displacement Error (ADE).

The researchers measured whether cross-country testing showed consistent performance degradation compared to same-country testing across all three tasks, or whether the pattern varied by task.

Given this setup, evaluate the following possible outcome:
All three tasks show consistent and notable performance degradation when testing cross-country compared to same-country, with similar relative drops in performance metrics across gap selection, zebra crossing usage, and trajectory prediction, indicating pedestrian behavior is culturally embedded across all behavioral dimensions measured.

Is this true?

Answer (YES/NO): NO